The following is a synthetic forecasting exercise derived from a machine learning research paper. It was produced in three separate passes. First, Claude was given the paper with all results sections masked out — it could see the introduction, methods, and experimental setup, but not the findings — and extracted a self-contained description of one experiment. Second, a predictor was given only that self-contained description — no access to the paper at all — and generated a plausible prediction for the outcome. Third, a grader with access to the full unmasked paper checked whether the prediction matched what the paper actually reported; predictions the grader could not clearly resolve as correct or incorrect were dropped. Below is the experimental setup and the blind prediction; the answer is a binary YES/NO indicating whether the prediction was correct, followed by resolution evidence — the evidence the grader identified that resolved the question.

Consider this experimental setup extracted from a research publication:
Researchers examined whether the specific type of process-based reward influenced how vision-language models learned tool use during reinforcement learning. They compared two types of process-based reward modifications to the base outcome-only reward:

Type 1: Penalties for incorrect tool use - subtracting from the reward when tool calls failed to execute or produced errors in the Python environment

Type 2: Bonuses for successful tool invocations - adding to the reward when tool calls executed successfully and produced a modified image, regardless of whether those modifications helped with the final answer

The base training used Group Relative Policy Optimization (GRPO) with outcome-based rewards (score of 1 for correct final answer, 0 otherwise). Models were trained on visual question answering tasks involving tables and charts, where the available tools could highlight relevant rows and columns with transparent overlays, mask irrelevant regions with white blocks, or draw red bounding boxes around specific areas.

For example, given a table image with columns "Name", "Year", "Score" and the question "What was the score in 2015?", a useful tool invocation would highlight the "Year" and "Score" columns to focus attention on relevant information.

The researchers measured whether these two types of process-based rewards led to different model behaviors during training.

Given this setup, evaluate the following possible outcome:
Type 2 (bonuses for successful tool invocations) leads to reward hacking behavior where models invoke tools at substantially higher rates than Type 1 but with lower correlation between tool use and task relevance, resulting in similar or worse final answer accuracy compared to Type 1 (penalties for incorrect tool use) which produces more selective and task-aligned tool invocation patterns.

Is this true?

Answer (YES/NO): NO